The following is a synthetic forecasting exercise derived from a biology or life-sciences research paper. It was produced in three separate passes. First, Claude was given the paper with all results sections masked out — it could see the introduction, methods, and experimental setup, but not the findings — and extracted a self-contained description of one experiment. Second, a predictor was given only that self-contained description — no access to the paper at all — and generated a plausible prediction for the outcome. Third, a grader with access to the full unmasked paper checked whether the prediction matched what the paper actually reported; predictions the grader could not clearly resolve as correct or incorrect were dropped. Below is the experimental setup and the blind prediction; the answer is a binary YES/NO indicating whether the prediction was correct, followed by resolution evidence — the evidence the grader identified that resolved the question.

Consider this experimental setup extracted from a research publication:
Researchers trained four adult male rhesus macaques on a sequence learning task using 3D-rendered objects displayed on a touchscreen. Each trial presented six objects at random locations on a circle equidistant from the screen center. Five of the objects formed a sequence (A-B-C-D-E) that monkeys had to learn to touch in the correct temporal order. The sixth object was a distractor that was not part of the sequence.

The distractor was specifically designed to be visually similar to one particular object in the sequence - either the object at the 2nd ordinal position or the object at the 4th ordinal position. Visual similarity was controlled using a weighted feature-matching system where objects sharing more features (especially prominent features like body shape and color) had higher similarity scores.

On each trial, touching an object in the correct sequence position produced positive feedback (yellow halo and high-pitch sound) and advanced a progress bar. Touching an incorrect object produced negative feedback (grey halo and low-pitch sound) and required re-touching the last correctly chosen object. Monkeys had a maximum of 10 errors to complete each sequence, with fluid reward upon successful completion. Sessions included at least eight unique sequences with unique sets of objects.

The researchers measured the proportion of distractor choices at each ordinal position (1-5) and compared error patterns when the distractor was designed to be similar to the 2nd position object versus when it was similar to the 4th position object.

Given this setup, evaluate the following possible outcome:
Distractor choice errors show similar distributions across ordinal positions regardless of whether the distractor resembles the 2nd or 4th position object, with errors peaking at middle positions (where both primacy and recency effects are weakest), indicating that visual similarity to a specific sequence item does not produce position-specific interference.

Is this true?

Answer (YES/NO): NO